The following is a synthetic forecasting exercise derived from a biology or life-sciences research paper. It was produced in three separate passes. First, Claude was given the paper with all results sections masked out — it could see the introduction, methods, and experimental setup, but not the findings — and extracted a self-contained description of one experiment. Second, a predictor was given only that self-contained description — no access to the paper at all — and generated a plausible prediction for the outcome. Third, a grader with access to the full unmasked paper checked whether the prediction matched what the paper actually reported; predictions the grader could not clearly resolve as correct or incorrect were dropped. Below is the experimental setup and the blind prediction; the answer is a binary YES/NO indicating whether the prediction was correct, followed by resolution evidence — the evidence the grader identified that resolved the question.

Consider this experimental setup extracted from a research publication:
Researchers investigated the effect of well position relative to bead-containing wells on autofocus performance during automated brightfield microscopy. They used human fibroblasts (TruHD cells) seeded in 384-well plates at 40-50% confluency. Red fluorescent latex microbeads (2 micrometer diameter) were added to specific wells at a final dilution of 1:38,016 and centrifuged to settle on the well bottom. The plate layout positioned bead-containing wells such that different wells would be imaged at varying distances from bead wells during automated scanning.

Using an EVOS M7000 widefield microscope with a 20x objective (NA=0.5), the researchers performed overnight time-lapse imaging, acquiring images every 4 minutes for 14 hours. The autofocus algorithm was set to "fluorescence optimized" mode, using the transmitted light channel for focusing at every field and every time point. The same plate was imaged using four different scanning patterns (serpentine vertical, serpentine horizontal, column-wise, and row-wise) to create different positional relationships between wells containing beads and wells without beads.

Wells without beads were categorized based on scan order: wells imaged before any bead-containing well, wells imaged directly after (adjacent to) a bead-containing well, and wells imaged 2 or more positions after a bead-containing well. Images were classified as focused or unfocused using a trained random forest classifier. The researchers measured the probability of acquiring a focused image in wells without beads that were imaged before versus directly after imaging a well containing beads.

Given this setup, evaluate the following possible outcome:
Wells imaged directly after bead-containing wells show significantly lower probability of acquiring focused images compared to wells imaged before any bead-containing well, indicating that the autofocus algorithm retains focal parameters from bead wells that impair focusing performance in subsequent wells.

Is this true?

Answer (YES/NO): NO